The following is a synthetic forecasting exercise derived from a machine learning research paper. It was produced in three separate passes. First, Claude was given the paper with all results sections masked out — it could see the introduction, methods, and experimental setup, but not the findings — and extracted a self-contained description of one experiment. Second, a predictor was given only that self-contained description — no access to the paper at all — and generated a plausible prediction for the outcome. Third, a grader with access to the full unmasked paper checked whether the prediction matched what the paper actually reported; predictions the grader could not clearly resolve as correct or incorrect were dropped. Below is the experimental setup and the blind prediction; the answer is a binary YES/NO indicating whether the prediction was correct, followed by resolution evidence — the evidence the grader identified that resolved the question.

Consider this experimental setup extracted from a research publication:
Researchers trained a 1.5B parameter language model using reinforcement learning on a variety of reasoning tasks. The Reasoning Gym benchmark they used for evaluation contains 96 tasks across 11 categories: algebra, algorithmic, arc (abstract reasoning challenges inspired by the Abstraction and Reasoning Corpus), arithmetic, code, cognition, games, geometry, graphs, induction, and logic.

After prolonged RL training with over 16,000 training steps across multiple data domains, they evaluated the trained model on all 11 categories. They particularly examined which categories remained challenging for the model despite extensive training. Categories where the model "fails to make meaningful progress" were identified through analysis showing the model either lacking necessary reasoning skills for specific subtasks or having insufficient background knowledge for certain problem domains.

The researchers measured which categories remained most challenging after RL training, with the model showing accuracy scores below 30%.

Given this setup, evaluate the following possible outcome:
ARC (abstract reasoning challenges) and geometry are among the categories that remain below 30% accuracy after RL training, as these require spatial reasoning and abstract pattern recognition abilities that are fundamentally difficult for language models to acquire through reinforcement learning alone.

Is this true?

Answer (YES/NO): NO